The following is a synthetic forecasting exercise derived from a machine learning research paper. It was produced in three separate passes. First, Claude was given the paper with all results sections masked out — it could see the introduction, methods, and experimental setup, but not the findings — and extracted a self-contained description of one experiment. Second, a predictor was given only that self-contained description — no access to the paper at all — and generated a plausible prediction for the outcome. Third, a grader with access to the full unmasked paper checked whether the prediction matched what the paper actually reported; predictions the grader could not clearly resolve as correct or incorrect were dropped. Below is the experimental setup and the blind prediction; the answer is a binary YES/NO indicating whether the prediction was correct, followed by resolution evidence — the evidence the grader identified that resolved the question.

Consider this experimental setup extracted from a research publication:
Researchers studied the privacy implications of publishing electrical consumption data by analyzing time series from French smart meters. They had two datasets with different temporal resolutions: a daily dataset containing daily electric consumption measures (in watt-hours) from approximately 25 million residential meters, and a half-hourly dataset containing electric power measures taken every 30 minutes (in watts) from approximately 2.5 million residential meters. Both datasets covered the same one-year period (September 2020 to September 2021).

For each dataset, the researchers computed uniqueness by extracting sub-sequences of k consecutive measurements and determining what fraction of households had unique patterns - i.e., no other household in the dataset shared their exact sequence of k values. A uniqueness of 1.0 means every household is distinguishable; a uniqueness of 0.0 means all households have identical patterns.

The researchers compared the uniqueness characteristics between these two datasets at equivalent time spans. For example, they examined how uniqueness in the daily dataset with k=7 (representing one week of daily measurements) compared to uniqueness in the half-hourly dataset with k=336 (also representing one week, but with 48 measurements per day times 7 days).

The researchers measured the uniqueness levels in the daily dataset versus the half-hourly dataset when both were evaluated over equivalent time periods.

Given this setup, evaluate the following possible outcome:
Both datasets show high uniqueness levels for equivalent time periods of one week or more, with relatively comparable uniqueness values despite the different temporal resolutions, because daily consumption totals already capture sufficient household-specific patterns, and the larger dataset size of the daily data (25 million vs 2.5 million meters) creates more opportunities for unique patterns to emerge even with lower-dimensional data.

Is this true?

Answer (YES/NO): NO